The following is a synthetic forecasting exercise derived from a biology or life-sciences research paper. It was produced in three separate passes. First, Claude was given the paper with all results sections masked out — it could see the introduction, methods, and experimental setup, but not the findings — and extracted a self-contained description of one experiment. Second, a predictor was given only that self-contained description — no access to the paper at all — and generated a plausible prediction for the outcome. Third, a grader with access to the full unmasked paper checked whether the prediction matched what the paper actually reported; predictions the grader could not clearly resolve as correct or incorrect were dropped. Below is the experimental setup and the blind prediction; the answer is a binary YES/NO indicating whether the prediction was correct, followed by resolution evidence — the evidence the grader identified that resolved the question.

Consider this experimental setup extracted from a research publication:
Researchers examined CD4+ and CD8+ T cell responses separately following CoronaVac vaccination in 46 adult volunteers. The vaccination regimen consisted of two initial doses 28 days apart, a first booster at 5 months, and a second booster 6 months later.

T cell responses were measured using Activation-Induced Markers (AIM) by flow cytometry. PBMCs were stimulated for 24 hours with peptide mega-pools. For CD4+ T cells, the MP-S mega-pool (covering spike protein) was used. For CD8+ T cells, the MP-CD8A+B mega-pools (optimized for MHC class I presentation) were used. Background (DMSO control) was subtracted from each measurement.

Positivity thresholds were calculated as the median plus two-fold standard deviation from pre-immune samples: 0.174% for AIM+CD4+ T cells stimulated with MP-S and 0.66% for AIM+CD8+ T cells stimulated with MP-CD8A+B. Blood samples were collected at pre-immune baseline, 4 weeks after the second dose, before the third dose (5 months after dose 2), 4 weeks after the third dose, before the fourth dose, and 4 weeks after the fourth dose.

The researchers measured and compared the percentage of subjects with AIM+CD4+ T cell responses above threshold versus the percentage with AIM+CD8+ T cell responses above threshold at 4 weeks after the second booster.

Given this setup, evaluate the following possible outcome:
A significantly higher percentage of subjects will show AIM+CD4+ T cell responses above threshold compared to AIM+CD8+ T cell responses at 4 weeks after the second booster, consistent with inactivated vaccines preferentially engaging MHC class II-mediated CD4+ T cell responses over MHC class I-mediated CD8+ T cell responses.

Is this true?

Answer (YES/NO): YES